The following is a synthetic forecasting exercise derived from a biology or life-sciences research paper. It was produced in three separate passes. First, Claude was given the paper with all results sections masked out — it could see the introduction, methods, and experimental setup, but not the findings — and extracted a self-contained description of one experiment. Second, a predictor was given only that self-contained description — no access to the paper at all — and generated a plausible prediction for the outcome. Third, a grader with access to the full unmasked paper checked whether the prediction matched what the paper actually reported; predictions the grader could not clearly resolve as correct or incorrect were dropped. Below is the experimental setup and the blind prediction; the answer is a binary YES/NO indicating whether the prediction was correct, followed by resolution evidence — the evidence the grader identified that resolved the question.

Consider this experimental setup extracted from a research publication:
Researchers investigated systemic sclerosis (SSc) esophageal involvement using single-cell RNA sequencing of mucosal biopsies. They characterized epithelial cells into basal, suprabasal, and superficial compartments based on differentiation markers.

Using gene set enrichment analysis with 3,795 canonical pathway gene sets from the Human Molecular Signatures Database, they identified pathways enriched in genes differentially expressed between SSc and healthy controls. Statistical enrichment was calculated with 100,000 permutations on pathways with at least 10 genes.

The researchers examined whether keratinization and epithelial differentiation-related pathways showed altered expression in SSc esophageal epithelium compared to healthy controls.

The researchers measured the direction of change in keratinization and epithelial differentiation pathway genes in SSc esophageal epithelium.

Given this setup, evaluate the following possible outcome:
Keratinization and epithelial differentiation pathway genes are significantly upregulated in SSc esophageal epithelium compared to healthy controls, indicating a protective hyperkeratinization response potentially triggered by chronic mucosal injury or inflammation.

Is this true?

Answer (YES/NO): YES